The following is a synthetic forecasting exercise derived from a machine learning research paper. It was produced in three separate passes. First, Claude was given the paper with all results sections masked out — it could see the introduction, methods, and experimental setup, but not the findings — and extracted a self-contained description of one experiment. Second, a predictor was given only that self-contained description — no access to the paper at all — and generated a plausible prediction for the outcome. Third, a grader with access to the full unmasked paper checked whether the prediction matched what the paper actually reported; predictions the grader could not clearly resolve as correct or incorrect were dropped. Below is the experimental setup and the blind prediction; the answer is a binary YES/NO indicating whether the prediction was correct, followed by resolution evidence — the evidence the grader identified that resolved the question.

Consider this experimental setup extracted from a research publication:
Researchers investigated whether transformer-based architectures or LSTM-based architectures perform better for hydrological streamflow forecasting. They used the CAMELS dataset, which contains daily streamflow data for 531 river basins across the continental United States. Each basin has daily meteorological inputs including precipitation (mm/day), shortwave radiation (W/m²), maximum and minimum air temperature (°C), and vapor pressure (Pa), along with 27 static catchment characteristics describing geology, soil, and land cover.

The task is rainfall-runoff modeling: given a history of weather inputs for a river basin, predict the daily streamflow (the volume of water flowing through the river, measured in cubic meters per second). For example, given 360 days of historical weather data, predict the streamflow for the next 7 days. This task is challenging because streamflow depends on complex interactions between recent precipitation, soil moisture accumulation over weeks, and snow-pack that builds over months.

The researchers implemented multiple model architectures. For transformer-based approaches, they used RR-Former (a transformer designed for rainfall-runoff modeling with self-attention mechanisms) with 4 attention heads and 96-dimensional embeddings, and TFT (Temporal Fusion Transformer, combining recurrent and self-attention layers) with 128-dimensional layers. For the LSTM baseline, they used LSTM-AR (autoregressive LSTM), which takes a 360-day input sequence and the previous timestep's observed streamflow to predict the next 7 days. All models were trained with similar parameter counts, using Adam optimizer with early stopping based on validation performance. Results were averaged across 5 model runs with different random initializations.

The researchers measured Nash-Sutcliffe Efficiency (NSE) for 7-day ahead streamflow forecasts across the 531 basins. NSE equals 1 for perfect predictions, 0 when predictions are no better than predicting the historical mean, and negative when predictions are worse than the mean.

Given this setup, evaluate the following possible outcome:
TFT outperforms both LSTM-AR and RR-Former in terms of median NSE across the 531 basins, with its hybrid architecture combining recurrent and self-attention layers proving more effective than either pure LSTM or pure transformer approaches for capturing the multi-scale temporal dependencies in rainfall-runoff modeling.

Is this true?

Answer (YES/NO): NO